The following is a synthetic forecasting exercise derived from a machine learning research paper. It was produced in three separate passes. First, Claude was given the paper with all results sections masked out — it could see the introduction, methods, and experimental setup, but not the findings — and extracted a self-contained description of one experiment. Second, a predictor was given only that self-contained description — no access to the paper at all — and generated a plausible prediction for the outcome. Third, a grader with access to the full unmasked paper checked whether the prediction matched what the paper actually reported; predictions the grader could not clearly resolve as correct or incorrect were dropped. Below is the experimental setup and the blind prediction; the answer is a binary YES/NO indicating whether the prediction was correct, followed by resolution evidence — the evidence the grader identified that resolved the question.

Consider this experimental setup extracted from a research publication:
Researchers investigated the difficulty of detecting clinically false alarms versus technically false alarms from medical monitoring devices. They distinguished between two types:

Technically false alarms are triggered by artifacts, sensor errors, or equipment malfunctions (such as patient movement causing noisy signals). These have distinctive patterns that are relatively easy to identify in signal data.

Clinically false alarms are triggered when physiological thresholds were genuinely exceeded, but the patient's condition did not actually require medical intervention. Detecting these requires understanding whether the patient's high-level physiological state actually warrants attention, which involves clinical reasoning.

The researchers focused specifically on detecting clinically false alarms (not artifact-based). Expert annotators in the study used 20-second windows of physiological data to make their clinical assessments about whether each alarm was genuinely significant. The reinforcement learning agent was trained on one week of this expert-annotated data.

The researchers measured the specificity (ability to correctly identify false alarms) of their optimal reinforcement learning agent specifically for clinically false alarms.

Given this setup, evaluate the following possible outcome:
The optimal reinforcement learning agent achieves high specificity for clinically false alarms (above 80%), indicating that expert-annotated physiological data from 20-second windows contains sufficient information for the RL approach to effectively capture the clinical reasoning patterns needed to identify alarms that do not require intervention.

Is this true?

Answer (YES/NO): NO